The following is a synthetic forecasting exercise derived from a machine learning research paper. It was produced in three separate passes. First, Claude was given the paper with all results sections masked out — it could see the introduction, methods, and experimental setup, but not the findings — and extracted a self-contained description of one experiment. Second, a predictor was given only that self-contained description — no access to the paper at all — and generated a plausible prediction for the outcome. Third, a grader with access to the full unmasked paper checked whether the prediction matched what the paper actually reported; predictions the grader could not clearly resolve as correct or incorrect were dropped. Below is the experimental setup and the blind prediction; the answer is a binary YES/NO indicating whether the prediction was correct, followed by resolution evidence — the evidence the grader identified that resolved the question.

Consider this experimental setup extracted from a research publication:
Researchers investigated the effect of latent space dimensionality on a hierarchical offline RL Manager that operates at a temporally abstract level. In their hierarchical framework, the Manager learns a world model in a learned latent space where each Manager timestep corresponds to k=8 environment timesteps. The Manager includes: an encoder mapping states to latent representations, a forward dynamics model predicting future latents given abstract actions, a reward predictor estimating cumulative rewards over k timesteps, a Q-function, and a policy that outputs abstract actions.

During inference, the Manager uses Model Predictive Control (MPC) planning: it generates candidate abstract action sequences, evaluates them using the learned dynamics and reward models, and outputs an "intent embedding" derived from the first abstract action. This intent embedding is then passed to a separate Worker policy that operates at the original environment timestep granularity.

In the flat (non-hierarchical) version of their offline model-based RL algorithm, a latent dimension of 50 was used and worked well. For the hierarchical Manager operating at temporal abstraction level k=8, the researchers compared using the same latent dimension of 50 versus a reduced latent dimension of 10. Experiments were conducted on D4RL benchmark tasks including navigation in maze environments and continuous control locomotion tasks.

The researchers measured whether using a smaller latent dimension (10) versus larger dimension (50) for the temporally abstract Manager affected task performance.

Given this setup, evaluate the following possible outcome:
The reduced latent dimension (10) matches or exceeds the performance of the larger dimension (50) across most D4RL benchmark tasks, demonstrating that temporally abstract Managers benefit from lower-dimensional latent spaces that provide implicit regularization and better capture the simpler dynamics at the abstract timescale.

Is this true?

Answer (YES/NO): YES